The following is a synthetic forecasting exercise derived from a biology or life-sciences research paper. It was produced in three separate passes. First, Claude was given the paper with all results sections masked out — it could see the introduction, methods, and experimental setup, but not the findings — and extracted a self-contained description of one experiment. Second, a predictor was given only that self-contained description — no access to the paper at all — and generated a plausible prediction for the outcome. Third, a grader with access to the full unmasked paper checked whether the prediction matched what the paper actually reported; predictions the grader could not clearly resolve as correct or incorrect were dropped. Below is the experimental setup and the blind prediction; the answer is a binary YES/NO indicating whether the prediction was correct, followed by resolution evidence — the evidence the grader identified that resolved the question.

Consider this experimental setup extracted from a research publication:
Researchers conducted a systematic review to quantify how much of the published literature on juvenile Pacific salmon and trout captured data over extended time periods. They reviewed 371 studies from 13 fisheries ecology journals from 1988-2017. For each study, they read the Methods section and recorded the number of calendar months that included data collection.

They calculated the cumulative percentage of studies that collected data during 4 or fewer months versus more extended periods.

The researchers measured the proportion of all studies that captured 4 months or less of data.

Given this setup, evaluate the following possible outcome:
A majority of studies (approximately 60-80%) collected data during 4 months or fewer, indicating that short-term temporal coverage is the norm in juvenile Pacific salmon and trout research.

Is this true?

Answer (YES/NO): YES